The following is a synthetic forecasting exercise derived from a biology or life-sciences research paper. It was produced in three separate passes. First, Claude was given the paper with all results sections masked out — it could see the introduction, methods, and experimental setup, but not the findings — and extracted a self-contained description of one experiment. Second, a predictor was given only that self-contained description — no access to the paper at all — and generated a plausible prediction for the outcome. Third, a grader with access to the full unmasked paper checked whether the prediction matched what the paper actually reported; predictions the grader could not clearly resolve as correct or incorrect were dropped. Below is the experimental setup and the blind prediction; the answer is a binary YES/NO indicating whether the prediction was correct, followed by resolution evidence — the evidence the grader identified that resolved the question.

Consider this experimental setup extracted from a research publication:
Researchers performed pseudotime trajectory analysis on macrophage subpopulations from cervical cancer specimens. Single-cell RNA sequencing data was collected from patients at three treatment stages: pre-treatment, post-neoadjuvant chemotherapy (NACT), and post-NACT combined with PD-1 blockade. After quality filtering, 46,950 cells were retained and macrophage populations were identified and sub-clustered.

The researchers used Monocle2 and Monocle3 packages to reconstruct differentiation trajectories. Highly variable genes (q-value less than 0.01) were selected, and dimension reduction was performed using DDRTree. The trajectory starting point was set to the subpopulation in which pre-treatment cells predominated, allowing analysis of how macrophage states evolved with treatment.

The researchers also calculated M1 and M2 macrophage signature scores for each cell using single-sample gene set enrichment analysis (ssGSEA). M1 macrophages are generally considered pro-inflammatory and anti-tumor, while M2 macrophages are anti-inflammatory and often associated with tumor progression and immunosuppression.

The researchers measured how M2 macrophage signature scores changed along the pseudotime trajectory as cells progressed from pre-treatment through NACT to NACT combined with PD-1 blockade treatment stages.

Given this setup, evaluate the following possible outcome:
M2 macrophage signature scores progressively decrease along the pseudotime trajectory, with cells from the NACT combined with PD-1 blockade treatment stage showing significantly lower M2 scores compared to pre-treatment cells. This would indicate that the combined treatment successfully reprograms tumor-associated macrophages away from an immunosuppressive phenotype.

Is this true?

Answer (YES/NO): NO